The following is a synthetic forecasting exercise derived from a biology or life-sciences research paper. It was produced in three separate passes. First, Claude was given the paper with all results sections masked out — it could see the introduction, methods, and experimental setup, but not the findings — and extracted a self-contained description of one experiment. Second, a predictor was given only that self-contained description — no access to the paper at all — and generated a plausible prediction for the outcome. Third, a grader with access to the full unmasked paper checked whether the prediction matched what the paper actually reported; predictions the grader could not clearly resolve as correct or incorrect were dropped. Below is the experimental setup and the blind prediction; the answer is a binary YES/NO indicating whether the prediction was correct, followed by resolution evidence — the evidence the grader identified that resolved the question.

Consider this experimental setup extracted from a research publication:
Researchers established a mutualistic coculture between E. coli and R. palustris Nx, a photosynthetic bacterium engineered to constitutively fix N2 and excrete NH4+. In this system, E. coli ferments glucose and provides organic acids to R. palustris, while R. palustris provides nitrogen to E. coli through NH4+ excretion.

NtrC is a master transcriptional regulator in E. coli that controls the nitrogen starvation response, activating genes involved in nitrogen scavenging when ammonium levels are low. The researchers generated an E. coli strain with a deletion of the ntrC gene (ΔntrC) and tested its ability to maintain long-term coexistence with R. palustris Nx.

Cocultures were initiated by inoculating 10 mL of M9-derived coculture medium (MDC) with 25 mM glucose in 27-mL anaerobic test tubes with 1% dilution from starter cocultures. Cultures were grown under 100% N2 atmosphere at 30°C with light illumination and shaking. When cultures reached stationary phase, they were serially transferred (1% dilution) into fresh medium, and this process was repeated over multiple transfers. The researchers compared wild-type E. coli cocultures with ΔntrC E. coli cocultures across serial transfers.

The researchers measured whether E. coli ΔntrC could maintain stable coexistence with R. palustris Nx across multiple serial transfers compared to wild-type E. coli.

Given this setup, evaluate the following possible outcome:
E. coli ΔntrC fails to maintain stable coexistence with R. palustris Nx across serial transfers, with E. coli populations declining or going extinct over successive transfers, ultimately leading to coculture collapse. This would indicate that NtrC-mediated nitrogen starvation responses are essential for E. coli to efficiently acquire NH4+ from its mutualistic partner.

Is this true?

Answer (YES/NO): NO